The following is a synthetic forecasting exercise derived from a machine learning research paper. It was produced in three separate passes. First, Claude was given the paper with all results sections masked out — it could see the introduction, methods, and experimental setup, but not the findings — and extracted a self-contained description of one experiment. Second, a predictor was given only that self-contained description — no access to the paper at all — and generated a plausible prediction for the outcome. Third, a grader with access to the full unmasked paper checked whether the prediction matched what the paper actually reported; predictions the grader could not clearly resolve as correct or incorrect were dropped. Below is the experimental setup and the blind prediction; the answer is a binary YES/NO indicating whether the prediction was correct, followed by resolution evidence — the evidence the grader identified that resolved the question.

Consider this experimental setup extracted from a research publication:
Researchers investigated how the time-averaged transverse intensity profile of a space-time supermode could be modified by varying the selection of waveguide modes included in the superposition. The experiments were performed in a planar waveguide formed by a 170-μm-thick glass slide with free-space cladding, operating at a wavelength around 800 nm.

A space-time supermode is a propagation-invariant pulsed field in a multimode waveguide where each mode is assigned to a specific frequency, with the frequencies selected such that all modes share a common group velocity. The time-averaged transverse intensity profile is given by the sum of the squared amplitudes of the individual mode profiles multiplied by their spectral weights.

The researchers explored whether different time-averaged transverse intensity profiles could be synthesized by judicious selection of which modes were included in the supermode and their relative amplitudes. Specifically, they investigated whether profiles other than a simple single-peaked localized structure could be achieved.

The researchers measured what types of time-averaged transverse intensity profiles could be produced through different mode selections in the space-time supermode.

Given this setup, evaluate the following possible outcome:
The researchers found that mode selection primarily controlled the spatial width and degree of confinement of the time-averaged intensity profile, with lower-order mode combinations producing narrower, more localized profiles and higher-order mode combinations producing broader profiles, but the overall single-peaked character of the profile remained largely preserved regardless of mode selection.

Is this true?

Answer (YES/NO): NO